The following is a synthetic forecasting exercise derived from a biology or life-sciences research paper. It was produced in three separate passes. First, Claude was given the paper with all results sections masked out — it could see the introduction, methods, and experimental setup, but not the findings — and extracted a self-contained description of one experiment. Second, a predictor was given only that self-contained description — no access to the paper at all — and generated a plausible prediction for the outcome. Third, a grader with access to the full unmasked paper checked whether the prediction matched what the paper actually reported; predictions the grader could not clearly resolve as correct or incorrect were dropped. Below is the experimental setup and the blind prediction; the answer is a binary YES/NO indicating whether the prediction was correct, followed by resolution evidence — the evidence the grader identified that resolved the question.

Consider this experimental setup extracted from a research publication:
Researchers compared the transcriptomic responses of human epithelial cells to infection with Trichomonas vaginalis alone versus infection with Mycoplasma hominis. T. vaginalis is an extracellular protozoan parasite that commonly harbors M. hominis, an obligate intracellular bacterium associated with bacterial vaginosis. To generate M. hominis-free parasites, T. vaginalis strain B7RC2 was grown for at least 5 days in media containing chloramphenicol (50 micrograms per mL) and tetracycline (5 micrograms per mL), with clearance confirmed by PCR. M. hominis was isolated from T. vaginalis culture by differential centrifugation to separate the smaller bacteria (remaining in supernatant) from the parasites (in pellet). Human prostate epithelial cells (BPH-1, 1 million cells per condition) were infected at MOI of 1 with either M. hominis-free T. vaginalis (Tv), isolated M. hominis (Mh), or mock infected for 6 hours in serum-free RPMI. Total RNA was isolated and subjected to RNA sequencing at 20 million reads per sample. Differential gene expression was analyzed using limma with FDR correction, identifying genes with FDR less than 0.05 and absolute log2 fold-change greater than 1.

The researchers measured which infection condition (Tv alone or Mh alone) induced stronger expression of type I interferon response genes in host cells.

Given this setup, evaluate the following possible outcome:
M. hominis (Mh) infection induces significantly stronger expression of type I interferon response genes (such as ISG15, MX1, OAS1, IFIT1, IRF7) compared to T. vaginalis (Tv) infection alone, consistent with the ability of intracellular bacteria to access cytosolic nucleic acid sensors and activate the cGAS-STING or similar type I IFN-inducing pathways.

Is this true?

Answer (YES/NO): YES